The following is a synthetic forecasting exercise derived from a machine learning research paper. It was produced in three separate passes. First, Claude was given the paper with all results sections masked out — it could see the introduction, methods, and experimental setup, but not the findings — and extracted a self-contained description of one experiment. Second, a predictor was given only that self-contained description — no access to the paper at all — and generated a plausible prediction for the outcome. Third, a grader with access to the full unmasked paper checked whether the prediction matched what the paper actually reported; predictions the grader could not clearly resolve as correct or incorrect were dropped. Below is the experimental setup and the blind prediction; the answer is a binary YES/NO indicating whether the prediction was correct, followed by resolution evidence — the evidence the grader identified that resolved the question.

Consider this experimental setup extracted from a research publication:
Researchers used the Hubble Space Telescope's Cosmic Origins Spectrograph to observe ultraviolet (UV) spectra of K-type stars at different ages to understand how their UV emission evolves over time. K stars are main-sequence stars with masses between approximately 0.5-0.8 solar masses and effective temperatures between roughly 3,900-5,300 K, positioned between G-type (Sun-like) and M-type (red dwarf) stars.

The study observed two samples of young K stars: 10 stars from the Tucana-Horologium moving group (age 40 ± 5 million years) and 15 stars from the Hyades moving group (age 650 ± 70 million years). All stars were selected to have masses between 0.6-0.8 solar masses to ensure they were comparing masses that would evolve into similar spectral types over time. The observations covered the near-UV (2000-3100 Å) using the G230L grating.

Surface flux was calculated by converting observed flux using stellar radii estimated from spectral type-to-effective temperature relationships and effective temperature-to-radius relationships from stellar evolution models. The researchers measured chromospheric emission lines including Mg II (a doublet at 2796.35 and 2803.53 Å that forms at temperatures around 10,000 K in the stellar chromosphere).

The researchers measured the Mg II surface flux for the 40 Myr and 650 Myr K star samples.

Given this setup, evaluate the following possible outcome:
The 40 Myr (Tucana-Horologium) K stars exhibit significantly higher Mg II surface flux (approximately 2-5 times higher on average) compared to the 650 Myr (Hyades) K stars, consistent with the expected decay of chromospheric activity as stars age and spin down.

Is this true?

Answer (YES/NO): NO